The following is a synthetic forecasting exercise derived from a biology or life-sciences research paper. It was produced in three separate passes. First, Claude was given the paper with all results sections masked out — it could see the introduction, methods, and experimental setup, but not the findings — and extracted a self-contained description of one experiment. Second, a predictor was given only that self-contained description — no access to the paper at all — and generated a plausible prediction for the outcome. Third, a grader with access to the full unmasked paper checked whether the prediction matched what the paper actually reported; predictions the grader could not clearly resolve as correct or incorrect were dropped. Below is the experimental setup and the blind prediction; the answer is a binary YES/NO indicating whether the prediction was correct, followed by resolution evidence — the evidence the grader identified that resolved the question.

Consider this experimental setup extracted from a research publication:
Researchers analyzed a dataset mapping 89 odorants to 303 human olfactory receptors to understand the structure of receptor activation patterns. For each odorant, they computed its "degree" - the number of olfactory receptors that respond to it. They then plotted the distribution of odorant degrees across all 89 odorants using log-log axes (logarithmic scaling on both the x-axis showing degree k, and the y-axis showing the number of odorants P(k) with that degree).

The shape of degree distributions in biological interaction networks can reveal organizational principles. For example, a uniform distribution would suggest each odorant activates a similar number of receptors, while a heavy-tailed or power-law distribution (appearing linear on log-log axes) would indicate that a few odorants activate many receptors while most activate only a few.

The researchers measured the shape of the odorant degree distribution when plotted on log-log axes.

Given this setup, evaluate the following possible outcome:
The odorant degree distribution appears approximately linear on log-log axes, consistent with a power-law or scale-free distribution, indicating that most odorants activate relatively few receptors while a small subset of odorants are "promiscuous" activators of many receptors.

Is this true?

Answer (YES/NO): YES